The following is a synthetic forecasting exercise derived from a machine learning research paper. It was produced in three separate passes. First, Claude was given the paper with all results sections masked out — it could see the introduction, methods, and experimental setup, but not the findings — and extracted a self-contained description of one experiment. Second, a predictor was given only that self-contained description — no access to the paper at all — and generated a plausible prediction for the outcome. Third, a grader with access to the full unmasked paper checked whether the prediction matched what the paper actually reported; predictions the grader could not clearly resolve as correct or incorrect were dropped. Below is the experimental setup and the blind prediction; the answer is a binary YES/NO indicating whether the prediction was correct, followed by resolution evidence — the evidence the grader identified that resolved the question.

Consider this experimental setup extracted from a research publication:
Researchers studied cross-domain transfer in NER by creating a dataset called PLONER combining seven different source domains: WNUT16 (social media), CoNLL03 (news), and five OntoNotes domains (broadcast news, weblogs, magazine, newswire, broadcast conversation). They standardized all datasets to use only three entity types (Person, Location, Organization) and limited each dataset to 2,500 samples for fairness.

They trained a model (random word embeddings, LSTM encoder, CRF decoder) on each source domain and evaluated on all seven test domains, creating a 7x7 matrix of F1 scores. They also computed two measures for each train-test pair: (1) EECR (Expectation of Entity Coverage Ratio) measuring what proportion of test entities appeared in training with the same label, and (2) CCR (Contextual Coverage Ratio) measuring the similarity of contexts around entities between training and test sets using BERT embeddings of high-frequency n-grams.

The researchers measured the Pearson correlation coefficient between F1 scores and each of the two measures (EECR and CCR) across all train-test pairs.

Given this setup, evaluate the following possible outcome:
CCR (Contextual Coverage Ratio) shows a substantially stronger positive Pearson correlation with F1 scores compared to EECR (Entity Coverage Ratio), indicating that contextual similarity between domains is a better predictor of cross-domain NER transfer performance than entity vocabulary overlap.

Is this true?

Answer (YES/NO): YES